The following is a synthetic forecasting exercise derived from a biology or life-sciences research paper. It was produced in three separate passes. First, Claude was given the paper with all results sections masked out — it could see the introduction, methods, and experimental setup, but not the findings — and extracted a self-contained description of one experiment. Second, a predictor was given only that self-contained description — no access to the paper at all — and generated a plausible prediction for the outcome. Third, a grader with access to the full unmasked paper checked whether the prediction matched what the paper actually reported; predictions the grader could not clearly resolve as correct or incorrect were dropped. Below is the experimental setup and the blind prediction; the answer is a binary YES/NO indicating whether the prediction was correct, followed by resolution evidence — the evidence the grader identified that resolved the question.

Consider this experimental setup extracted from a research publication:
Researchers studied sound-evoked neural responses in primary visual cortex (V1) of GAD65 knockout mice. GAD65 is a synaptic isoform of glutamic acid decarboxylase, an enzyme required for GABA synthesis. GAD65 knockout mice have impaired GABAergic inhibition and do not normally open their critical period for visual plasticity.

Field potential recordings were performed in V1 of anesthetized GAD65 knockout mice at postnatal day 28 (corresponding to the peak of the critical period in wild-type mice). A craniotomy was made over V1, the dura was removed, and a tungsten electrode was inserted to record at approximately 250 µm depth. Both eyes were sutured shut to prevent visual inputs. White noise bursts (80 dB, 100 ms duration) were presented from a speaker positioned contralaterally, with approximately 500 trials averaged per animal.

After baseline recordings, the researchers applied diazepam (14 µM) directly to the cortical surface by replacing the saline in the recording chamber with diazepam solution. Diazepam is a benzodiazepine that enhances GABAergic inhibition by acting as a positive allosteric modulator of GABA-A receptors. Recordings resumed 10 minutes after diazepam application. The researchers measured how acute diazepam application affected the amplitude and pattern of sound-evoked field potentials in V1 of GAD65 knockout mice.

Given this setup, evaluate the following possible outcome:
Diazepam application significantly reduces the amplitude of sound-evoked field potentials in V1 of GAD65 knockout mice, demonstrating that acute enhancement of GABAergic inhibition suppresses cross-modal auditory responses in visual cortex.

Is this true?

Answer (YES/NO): NO